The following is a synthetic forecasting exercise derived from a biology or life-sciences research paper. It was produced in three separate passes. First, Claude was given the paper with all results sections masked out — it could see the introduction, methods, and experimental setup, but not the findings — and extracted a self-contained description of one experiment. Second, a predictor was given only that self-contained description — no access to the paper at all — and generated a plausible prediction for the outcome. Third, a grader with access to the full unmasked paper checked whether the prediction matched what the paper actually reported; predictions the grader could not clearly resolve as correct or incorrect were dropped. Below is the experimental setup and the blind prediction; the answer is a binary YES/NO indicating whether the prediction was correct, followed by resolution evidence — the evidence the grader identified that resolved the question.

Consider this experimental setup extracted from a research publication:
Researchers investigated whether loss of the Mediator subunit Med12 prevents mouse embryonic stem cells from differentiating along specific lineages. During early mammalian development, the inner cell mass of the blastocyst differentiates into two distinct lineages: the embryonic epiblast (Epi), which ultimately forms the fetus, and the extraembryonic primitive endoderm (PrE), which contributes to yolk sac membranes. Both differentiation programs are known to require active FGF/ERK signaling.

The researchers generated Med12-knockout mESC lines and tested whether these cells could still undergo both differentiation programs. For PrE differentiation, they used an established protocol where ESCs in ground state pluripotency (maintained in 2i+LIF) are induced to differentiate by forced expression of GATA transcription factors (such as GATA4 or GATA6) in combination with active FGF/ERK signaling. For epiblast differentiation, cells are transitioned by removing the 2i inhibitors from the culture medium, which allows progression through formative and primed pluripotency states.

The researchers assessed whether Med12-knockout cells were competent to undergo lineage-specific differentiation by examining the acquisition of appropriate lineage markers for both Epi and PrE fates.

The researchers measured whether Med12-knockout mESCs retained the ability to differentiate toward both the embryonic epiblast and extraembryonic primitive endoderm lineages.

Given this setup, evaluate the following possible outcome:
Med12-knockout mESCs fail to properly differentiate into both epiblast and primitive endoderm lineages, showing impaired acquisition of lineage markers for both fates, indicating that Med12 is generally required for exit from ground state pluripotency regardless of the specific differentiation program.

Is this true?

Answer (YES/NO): NO